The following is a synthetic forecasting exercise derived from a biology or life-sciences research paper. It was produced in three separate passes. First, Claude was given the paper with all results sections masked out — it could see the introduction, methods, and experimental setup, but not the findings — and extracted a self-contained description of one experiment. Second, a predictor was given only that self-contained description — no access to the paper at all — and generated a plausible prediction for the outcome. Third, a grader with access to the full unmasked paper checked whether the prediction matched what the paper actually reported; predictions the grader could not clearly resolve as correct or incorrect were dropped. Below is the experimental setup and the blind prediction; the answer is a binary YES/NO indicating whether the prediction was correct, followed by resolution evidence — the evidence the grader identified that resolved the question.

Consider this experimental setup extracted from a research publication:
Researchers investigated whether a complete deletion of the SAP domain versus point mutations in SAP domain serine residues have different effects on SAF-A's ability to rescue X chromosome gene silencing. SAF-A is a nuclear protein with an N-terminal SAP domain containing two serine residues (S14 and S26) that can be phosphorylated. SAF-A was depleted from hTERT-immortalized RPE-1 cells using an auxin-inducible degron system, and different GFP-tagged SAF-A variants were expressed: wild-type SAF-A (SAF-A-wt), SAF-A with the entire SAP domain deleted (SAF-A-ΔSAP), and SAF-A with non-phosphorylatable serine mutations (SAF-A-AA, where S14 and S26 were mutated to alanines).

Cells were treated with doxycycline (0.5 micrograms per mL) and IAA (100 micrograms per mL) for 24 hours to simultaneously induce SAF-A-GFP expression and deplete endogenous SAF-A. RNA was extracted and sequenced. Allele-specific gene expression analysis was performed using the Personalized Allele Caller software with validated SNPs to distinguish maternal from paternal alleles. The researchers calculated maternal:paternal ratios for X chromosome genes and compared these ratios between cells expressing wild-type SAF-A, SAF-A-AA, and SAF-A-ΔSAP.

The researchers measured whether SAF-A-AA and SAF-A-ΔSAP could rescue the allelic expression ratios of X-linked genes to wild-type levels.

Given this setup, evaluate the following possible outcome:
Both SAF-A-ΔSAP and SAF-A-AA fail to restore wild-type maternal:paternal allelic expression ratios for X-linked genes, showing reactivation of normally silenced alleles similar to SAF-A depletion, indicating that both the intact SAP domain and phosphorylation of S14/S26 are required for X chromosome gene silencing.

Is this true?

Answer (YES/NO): NO